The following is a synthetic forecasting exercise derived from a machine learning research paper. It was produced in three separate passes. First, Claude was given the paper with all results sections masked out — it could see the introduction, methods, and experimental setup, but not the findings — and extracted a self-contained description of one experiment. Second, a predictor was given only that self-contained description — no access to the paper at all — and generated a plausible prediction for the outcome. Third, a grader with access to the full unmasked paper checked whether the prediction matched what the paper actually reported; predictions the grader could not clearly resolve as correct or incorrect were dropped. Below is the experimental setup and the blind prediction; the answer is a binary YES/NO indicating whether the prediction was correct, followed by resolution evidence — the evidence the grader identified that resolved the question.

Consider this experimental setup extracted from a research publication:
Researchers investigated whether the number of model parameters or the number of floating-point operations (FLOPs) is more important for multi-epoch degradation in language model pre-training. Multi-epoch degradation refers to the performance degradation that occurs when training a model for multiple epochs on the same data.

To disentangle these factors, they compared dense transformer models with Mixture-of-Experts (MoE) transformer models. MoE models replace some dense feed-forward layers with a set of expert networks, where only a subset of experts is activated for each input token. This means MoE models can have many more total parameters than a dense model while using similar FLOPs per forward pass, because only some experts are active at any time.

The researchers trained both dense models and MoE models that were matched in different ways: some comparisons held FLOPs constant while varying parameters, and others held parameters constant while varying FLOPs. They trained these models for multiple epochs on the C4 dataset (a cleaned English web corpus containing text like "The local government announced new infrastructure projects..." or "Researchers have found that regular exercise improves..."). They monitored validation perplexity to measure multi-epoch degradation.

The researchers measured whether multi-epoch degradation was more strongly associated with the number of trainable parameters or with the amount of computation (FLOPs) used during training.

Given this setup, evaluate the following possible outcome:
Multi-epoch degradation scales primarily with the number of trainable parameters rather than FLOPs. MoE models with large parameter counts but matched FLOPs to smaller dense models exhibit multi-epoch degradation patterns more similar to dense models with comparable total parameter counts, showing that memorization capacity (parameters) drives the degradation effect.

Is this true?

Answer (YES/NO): YES